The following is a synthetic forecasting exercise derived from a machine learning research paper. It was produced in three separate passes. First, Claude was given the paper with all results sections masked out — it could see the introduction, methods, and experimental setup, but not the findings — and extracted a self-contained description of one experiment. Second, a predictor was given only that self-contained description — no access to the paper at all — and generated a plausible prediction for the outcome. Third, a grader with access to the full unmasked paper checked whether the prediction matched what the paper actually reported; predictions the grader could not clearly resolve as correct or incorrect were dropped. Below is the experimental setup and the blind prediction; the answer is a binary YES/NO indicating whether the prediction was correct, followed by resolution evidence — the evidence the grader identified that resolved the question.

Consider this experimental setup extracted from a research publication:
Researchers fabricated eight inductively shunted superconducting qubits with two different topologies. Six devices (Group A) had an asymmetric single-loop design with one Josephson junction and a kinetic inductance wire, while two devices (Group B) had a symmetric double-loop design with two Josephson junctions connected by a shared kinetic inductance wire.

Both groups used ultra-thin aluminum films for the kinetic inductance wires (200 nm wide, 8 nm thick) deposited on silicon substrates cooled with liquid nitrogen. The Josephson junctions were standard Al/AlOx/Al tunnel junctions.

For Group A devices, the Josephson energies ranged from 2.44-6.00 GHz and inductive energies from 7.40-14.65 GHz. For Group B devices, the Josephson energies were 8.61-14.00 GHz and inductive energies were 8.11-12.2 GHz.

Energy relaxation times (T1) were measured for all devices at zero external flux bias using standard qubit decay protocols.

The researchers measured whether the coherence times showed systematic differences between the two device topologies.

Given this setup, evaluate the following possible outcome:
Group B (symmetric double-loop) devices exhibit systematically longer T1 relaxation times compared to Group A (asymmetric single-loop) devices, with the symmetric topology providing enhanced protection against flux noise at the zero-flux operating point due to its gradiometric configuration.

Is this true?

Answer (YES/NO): NO